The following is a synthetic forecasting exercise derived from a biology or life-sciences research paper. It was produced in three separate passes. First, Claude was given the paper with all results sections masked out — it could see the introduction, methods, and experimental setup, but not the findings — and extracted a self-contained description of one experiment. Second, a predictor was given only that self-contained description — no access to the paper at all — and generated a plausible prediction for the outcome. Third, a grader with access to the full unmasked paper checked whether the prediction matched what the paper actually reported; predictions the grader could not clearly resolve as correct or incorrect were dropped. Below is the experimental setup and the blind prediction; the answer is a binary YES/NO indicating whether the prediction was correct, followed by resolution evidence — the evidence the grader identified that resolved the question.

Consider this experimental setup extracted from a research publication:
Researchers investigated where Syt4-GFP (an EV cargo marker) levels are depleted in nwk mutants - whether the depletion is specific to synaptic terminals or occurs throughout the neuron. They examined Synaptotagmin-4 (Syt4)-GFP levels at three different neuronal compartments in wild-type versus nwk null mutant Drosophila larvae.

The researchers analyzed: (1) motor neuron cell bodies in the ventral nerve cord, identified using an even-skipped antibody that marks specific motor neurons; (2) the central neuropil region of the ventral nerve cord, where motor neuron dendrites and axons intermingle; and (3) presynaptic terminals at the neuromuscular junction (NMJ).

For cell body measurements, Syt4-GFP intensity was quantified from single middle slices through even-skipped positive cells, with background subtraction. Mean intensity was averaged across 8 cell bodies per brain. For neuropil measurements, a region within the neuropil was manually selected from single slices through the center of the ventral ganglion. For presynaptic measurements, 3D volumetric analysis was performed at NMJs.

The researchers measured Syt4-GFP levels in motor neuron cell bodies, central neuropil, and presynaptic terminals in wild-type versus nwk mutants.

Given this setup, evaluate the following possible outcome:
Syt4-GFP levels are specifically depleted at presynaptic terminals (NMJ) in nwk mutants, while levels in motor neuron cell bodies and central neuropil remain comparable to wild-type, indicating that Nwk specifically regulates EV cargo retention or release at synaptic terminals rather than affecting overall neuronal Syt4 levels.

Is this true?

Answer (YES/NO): YES